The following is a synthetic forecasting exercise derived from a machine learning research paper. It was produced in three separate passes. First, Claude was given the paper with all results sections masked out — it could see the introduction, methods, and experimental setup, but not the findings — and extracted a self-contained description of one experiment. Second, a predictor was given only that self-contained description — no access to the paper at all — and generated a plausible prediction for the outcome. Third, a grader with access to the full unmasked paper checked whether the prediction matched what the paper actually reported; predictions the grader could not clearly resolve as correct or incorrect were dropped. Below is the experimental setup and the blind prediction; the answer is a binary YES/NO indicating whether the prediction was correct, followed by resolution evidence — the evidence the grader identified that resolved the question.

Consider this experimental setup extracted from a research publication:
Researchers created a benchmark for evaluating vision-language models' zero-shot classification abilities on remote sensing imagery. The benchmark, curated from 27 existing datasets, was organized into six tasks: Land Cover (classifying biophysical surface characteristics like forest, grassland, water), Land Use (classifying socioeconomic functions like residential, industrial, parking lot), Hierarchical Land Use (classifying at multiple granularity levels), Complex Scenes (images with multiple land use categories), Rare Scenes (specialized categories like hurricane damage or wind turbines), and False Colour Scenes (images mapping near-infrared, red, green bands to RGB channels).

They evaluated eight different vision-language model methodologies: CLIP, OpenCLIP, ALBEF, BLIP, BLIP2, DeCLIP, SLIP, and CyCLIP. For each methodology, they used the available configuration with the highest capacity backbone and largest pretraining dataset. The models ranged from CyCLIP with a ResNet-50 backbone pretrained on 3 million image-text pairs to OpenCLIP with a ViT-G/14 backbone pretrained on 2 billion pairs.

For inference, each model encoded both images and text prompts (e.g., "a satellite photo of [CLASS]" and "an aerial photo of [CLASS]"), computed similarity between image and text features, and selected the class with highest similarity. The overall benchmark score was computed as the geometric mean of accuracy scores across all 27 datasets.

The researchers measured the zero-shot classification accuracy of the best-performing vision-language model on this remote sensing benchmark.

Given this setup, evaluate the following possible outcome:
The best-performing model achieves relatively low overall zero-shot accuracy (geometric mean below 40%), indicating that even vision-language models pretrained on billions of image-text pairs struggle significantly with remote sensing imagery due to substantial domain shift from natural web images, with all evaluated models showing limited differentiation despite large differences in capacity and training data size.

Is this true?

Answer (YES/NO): NO